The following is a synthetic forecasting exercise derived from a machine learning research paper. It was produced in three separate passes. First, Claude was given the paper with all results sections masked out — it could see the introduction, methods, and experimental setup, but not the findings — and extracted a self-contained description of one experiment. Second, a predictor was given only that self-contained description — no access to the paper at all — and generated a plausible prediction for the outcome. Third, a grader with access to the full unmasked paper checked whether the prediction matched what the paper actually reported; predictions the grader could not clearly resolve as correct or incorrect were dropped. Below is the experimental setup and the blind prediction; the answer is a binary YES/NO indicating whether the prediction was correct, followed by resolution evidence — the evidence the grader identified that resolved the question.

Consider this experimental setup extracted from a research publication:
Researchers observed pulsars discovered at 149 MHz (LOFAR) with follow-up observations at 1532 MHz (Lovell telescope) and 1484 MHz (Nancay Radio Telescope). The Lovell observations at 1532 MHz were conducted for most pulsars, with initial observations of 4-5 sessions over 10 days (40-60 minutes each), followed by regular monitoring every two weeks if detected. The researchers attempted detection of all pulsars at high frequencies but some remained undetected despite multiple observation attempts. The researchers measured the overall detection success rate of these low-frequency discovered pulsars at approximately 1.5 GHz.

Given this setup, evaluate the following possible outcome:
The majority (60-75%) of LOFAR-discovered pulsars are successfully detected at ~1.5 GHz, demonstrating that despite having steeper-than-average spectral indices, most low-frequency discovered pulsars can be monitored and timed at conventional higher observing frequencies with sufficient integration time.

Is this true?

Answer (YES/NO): NO